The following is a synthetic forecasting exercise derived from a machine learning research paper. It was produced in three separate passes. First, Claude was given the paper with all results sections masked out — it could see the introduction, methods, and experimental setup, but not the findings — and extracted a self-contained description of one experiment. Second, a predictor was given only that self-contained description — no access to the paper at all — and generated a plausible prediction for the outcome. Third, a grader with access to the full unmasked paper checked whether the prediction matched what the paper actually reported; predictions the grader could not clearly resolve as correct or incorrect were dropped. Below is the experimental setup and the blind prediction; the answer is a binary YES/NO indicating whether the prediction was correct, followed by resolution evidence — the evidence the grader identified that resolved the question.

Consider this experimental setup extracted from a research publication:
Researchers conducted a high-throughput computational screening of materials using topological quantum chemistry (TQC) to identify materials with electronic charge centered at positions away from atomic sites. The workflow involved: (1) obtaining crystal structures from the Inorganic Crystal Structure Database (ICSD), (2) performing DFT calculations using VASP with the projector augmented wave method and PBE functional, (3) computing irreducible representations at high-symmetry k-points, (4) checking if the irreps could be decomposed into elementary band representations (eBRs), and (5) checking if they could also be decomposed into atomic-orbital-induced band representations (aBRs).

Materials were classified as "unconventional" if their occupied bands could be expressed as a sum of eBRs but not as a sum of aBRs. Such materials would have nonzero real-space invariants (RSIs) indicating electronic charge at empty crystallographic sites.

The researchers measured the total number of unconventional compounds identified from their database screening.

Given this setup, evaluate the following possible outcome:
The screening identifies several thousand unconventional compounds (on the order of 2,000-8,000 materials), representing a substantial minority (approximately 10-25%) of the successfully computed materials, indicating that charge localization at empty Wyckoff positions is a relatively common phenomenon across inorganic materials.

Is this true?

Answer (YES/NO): NO